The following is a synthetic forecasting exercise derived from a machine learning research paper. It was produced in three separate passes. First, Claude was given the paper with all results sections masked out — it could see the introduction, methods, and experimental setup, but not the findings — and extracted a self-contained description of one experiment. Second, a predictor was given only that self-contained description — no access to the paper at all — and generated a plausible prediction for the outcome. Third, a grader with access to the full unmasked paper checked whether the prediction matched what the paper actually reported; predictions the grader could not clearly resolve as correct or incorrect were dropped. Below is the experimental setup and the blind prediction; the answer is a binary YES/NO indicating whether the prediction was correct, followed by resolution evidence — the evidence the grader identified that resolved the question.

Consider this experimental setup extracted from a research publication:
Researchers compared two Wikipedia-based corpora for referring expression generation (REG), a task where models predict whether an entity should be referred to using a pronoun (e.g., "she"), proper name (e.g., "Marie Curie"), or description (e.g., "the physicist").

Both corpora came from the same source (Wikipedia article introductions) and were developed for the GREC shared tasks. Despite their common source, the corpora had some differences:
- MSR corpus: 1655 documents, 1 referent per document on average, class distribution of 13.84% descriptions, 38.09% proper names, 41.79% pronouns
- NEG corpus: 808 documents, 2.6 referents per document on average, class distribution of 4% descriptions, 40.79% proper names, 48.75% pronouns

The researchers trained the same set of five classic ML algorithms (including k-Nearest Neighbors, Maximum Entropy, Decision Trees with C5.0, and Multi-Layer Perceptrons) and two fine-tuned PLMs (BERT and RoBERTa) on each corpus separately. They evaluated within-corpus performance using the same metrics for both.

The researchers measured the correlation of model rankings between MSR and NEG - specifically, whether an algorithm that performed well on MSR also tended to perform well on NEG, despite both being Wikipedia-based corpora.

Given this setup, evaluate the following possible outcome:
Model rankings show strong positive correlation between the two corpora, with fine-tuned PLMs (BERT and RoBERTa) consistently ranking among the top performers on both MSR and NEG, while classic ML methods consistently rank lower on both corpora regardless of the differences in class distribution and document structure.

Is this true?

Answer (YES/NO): NO